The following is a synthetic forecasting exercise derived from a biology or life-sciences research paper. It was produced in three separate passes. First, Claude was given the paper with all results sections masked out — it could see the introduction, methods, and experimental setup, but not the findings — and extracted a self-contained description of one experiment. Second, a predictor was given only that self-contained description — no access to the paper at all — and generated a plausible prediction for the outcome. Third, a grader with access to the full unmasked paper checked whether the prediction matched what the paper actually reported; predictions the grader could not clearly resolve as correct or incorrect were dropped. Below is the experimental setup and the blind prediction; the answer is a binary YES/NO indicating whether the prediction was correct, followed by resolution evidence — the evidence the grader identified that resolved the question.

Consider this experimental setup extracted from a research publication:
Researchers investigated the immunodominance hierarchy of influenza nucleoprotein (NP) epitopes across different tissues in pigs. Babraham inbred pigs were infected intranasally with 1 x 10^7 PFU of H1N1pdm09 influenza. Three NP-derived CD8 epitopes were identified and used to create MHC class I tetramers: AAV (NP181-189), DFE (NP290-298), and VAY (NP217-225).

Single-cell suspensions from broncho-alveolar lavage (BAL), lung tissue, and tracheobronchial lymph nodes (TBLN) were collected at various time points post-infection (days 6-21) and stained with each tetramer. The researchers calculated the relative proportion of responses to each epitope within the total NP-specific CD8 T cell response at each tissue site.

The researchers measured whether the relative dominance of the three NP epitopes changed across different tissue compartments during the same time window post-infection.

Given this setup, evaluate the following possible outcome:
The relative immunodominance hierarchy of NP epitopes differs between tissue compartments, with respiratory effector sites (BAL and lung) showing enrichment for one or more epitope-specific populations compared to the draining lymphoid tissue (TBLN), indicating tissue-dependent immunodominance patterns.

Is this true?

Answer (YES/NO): YES